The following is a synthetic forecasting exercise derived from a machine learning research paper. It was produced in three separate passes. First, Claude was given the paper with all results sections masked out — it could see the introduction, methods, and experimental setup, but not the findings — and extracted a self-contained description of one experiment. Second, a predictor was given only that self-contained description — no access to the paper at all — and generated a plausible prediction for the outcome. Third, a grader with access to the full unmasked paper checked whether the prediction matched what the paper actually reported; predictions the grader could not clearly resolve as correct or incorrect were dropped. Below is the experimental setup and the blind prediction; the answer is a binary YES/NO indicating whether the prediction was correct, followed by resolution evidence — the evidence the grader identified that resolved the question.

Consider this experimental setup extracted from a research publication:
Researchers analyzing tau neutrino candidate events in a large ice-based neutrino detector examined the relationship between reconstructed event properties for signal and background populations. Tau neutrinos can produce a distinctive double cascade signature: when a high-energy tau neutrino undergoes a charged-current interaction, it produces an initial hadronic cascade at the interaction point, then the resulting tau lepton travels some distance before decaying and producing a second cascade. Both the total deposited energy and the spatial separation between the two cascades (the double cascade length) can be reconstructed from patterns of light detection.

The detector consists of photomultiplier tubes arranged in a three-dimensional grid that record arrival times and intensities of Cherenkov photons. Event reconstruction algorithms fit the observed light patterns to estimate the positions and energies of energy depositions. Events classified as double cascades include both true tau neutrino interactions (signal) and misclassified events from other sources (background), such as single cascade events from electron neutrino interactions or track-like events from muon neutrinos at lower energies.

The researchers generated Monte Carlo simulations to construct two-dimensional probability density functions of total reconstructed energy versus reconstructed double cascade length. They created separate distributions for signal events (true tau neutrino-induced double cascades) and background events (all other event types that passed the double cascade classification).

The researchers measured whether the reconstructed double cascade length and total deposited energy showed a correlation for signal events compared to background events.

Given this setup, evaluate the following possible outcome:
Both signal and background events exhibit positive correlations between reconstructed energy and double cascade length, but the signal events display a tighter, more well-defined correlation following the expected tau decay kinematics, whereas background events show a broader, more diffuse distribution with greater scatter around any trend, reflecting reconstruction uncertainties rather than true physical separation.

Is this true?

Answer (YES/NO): NO